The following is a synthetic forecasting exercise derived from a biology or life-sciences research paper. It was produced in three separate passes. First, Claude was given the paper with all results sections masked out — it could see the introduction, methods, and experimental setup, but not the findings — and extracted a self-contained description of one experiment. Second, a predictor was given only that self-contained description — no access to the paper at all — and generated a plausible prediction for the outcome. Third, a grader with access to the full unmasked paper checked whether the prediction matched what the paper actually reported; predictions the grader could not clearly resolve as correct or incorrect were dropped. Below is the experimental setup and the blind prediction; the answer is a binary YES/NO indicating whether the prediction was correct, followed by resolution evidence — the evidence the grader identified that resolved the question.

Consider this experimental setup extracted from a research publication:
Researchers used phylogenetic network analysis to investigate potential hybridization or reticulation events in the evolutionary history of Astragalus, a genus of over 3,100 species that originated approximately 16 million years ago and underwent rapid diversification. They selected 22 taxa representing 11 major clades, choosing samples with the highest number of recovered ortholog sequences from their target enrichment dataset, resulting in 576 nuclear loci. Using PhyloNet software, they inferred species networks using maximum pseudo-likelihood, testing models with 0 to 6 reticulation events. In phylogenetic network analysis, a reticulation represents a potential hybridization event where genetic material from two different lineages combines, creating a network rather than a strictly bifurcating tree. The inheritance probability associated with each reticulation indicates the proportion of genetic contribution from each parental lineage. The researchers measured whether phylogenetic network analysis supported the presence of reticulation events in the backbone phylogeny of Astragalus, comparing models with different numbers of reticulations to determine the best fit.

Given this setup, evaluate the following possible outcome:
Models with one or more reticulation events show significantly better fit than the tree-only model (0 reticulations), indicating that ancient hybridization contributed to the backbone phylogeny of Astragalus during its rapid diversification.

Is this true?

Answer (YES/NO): YES